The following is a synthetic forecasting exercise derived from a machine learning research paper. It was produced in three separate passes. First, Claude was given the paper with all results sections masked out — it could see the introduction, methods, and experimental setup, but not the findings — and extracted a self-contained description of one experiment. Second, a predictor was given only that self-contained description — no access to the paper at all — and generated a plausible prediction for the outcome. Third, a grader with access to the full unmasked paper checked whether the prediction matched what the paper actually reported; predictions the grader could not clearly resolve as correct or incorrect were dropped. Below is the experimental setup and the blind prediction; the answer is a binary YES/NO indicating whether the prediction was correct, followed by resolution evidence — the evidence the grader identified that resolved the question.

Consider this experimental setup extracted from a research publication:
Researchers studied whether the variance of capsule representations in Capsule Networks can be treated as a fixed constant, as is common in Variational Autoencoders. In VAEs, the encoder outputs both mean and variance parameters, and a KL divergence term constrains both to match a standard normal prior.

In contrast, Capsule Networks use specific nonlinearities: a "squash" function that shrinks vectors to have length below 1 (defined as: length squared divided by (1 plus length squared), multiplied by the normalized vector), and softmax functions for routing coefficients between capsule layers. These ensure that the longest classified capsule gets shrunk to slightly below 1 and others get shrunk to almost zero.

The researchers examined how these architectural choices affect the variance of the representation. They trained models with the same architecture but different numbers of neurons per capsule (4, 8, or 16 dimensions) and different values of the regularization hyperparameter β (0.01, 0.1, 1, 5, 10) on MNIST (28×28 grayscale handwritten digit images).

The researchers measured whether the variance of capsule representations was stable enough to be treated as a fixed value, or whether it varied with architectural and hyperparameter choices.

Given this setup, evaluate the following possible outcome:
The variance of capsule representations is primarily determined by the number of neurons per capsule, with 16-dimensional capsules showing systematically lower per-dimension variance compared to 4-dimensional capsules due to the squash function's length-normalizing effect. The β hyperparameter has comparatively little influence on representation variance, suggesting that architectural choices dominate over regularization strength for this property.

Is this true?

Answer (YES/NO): NO